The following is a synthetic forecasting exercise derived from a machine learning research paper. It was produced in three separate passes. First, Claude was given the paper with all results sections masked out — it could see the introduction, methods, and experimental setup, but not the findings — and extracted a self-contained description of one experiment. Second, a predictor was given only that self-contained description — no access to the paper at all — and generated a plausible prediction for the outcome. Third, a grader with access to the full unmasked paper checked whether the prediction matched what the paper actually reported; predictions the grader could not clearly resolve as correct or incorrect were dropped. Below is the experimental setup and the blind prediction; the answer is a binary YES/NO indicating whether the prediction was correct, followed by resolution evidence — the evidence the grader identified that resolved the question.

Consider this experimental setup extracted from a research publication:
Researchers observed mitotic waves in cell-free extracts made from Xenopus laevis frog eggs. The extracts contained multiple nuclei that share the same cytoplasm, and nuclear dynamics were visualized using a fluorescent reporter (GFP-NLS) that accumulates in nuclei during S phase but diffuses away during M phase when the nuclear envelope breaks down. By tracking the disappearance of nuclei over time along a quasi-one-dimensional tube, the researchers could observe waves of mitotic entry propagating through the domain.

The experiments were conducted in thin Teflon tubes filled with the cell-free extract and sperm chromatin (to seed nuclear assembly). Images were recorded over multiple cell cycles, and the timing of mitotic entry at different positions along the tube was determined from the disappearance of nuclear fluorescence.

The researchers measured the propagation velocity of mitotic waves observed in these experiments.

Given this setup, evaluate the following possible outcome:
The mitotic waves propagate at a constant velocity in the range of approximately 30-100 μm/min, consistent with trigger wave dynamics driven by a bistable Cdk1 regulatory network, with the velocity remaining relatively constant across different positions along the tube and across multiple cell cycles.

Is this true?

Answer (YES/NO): NO